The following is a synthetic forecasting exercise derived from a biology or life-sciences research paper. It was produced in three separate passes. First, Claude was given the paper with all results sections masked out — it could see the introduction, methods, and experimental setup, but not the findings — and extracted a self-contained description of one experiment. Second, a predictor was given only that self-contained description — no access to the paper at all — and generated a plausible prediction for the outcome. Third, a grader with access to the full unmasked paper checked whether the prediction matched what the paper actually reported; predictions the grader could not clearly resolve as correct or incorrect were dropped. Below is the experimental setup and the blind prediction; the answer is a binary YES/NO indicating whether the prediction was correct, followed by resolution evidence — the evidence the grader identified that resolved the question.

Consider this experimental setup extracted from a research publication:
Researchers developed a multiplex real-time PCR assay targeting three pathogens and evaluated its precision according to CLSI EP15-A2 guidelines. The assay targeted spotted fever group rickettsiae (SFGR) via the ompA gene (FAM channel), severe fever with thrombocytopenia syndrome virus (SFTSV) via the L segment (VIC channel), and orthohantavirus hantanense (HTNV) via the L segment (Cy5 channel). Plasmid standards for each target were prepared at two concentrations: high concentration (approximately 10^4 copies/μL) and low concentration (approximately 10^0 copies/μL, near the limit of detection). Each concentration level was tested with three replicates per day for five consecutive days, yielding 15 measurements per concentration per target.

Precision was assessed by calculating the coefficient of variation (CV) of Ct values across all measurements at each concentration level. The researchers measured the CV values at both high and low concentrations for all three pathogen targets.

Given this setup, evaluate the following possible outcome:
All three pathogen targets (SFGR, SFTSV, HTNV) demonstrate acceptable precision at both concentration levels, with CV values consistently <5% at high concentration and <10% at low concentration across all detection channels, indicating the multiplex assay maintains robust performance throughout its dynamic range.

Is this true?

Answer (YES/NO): YES